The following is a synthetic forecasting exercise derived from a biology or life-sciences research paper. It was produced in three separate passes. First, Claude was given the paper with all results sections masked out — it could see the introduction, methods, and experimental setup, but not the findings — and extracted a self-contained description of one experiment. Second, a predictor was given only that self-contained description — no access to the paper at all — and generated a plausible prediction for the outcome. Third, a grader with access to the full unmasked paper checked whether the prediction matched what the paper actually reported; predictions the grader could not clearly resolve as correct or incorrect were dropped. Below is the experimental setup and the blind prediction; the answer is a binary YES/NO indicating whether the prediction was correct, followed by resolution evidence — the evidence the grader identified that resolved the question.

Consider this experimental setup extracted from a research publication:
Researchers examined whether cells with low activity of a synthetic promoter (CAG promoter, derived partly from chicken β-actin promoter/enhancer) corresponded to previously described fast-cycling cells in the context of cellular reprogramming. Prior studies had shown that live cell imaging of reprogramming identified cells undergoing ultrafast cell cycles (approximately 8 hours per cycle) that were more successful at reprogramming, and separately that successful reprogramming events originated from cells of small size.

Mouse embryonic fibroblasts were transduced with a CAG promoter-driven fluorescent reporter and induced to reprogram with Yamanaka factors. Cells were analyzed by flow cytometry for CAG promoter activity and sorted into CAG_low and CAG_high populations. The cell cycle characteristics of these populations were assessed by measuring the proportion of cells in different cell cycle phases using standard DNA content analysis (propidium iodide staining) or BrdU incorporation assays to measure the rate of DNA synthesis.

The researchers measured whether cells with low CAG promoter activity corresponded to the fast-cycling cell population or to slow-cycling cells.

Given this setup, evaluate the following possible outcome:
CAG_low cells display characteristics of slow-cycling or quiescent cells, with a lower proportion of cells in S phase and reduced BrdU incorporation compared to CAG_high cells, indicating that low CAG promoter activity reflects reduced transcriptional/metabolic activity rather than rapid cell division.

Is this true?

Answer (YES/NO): NO